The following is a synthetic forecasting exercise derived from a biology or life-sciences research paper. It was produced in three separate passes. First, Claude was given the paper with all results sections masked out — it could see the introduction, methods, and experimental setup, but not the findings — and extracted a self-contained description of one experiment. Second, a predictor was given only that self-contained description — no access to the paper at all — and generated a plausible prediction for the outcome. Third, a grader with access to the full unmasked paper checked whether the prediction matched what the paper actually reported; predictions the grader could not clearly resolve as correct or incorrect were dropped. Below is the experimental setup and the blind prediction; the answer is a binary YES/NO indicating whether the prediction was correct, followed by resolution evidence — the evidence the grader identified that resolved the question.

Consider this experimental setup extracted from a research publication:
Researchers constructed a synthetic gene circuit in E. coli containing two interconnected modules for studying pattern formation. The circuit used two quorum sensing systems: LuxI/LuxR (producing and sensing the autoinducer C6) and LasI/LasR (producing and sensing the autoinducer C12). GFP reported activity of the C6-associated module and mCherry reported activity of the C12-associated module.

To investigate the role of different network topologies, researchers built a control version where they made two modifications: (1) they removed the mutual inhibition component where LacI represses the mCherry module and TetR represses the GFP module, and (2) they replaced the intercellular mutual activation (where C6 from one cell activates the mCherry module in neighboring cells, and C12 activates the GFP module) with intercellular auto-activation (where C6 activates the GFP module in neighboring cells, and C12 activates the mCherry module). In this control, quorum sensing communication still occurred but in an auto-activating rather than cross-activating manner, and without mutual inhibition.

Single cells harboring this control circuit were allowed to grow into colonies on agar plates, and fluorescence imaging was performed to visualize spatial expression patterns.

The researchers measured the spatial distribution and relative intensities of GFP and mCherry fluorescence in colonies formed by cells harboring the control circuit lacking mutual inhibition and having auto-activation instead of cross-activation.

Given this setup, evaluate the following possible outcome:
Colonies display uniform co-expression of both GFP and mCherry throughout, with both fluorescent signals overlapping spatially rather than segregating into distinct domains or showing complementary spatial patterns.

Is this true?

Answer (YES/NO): YES